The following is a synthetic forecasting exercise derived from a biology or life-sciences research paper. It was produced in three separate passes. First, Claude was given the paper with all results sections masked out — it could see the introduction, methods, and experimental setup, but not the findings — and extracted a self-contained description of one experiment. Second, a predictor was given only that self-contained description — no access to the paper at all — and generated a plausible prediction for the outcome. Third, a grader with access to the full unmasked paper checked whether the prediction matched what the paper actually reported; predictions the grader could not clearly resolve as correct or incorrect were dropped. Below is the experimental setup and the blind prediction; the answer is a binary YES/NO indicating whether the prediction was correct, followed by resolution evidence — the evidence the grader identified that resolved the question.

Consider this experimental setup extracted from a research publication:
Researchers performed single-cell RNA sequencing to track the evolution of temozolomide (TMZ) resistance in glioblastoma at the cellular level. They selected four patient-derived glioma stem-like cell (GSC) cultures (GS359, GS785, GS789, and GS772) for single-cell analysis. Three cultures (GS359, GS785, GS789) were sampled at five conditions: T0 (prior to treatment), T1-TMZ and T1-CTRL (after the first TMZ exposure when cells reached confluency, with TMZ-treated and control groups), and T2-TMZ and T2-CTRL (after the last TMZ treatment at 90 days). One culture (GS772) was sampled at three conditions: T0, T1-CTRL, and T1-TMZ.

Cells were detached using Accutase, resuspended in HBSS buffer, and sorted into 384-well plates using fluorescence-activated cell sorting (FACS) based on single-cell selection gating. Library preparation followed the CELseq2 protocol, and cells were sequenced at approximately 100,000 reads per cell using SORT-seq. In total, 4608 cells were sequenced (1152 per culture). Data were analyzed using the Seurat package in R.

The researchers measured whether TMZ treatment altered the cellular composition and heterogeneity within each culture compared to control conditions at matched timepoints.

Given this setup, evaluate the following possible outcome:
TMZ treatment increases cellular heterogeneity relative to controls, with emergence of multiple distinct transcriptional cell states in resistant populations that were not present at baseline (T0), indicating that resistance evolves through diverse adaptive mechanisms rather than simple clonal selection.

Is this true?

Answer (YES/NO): NO